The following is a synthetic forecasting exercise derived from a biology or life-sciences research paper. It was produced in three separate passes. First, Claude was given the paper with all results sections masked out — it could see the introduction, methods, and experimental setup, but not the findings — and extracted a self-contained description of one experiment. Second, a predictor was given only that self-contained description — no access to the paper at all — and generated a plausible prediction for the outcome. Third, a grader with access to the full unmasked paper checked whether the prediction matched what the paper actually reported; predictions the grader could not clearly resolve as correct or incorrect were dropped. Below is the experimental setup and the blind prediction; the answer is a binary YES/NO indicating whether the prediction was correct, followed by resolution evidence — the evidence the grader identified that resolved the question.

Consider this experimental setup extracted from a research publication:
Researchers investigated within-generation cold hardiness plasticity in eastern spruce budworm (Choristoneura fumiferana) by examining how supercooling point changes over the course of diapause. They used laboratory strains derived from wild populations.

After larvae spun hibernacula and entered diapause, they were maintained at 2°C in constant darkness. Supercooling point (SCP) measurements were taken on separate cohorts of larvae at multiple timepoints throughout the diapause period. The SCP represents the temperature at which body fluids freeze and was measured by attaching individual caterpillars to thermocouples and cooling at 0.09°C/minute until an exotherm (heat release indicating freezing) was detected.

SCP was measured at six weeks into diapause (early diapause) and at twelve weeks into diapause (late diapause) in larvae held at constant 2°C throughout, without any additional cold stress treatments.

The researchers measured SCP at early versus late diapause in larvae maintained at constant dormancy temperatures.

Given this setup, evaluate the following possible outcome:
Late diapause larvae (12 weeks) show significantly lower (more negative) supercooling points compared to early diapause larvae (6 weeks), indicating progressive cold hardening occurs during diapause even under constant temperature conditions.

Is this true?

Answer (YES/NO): YES